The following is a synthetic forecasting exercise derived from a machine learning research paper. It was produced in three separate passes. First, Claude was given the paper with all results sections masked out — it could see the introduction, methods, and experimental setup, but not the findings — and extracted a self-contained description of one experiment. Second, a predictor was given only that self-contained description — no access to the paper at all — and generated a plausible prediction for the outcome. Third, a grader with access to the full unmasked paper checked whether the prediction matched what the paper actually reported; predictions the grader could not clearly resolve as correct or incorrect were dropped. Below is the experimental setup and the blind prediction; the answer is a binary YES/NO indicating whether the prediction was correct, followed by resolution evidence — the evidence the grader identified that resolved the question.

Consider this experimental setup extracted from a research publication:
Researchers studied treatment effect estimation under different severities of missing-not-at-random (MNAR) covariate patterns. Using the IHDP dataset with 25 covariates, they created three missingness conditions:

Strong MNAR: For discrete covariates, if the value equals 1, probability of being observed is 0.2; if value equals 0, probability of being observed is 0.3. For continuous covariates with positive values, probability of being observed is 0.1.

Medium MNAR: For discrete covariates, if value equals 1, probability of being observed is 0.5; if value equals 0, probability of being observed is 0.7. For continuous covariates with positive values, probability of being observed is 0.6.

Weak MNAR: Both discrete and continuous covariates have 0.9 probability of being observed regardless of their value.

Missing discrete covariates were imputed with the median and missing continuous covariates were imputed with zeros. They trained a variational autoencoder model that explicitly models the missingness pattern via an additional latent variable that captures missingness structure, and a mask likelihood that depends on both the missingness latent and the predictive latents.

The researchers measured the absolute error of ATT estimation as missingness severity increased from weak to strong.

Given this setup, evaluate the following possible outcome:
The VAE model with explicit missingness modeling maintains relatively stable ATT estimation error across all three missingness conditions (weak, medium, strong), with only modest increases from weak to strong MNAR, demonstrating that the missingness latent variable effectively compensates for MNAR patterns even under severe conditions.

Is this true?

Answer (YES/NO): NO